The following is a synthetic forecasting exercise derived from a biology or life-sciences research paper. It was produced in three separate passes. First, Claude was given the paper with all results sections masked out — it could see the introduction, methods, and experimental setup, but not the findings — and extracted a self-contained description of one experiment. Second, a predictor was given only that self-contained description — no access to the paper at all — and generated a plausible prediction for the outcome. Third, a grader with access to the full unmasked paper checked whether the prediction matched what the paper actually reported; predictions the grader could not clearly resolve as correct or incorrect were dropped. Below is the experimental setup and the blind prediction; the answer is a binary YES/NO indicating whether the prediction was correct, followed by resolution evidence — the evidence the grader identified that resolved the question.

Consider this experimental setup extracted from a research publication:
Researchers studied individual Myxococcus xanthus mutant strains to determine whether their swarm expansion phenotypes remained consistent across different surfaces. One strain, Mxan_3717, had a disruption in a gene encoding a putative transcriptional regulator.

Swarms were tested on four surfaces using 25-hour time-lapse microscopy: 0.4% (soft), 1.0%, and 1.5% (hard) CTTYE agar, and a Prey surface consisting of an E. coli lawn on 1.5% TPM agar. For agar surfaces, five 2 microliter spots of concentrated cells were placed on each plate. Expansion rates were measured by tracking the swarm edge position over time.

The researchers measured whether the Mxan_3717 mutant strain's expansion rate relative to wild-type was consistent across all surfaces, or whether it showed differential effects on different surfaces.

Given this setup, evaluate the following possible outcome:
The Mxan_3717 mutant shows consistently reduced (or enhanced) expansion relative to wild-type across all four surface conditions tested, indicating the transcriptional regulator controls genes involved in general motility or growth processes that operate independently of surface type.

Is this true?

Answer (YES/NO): NO